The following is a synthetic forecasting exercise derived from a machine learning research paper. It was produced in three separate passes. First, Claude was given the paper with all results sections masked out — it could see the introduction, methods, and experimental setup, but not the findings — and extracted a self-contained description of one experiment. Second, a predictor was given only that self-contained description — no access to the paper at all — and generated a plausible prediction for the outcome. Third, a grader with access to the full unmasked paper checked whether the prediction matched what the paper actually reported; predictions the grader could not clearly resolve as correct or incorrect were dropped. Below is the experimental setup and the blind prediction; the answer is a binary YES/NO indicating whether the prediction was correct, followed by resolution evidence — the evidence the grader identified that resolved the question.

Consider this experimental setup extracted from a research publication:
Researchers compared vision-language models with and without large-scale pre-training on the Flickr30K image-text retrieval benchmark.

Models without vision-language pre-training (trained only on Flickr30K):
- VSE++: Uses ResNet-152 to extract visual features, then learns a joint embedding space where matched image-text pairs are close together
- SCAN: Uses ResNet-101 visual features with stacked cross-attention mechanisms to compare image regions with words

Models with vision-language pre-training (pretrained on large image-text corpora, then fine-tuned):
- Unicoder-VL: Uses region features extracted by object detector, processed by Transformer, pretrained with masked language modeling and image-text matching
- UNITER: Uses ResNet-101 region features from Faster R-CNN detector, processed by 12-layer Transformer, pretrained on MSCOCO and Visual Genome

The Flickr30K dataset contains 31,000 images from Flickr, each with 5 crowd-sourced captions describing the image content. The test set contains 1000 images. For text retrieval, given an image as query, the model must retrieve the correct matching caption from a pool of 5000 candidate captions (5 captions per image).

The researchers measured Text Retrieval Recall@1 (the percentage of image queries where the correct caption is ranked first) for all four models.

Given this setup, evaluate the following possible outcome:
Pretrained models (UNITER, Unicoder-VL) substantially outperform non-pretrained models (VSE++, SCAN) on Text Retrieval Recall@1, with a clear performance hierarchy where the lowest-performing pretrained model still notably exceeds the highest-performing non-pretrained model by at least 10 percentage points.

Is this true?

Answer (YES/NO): YES